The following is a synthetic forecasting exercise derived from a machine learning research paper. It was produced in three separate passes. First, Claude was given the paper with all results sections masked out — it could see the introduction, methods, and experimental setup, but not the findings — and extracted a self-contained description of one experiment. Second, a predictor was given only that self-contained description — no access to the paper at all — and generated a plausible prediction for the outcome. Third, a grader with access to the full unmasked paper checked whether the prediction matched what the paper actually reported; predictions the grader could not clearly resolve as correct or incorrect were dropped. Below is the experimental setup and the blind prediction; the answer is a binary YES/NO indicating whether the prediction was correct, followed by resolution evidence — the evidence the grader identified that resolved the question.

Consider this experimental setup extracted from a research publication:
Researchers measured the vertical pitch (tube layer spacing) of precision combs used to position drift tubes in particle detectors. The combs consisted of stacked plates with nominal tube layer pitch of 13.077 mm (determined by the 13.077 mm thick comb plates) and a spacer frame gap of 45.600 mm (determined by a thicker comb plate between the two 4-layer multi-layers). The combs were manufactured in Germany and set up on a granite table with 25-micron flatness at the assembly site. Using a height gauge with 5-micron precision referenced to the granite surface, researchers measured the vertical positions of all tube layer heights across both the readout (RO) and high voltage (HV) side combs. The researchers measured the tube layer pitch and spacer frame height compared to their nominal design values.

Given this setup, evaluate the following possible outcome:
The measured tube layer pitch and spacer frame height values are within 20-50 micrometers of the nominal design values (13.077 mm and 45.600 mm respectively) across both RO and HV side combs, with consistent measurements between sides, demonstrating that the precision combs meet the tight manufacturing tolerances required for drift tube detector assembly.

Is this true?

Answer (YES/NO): NO